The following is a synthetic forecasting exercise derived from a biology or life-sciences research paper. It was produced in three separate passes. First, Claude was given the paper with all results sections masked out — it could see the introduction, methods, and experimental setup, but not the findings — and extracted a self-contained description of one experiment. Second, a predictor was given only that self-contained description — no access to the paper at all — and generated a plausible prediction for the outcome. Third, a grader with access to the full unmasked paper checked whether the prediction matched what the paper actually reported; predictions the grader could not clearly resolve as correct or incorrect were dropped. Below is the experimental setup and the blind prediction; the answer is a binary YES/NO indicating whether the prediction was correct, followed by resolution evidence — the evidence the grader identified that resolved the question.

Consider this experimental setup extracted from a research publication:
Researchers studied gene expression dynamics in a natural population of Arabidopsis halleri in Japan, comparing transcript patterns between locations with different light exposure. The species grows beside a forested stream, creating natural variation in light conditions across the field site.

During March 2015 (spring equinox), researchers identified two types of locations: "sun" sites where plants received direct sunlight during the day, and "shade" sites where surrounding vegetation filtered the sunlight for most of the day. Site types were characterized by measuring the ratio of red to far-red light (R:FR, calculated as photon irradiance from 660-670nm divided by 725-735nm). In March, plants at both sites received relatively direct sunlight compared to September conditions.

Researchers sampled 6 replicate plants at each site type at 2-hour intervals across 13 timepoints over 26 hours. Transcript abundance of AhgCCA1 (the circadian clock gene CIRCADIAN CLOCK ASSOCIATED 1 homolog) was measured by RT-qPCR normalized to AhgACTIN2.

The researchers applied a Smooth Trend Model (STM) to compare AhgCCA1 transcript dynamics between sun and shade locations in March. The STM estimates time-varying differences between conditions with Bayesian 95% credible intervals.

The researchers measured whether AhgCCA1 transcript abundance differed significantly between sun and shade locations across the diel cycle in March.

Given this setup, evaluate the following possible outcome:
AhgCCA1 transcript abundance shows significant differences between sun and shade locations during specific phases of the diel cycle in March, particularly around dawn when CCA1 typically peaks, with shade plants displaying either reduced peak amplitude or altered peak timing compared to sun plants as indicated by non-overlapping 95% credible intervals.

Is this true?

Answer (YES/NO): NO